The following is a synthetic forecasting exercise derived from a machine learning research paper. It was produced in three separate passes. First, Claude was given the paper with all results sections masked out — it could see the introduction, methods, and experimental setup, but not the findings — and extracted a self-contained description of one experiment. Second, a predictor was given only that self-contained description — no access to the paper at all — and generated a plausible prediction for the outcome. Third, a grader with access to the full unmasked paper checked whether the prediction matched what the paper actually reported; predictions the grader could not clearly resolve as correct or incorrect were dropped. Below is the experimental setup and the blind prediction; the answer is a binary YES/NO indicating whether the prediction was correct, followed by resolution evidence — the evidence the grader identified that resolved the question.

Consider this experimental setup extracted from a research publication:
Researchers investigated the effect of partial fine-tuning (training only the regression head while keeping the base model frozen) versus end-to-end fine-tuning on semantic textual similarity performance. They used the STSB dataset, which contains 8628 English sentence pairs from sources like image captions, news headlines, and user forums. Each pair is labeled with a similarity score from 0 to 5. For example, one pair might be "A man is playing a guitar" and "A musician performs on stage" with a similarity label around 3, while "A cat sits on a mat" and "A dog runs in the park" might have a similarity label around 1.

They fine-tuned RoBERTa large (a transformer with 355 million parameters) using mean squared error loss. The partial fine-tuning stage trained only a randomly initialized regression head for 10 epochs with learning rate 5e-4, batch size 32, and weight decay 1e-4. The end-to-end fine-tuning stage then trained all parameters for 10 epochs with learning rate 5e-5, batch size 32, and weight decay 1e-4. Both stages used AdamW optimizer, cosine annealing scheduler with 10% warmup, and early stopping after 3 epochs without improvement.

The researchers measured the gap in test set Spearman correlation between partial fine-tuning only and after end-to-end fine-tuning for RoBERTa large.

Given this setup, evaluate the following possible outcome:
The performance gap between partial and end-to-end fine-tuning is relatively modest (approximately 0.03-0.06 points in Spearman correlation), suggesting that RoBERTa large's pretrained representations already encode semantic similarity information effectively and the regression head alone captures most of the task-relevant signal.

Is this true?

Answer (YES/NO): NO